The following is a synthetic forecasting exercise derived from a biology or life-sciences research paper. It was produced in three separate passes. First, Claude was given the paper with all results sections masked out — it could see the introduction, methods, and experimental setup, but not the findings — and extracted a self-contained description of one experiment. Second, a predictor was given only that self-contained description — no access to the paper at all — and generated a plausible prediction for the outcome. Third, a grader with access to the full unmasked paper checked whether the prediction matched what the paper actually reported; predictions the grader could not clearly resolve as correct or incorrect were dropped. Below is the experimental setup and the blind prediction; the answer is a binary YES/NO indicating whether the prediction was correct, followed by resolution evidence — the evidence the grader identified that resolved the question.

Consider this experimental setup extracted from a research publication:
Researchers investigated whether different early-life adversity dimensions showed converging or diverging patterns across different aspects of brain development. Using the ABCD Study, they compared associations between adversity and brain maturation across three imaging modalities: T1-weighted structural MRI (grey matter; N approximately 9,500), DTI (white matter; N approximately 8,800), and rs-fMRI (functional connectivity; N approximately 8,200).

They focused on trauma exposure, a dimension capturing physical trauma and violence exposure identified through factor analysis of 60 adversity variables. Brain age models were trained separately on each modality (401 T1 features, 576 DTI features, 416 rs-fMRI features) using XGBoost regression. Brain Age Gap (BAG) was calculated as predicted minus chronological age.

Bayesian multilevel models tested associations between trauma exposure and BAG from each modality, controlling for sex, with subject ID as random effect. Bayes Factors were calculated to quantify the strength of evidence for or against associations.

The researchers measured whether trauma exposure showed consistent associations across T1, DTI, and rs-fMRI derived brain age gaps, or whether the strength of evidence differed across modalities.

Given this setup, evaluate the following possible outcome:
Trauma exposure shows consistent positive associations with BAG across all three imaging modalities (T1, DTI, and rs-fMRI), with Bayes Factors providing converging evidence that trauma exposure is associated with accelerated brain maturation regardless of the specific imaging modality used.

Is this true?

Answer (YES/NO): NO